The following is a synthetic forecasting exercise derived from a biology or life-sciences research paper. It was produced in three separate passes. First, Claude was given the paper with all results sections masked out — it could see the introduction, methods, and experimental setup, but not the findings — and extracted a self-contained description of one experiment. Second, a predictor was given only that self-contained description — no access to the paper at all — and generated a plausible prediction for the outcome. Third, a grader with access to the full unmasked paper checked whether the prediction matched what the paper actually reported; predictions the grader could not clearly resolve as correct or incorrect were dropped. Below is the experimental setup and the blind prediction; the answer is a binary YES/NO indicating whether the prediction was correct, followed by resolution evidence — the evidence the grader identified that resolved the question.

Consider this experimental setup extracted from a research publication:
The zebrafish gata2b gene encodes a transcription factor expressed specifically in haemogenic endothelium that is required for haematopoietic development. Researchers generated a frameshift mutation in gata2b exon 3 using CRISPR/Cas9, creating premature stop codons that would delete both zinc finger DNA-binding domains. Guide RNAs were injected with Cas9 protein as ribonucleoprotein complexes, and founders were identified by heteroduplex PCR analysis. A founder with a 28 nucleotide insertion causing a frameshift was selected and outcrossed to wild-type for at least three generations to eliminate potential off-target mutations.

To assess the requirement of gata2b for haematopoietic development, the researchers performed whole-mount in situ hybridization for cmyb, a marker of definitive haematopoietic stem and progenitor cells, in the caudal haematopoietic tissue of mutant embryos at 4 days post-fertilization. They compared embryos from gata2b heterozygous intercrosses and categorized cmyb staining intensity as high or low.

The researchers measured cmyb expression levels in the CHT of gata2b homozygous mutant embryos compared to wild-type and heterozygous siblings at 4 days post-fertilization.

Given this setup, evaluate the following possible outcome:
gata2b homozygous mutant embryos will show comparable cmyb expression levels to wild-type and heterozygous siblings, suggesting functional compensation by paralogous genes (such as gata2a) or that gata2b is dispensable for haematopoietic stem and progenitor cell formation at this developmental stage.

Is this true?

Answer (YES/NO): NO